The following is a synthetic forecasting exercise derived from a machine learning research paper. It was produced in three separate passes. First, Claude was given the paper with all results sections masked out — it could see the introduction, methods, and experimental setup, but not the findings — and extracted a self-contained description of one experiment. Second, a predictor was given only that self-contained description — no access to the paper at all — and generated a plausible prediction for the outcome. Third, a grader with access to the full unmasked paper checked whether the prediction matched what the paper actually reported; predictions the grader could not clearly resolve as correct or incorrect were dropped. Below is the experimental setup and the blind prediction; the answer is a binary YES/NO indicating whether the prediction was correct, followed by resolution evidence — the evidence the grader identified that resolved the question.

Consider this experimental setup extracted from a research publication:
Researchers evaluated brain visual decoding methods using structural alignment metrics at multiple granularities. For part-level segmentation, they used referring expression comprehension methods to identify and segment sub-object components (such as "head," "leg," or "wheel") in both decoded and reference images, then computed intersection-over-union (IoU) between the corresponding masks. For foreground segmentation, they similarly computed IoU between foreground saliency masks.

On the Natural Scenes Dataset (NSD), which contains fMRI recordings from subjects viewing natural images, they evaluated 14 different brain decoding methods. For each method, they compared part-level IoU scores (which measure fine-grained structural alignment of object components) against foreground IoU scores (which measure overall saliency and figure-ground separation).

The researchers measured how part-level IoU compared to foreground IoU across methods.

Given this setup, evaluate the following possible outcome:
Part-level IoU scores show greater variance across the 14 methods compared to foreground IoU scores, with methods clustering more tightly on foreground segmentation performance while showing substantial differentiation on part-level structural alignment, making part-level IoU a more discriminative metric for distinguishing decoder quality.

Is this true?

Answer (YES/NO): NO